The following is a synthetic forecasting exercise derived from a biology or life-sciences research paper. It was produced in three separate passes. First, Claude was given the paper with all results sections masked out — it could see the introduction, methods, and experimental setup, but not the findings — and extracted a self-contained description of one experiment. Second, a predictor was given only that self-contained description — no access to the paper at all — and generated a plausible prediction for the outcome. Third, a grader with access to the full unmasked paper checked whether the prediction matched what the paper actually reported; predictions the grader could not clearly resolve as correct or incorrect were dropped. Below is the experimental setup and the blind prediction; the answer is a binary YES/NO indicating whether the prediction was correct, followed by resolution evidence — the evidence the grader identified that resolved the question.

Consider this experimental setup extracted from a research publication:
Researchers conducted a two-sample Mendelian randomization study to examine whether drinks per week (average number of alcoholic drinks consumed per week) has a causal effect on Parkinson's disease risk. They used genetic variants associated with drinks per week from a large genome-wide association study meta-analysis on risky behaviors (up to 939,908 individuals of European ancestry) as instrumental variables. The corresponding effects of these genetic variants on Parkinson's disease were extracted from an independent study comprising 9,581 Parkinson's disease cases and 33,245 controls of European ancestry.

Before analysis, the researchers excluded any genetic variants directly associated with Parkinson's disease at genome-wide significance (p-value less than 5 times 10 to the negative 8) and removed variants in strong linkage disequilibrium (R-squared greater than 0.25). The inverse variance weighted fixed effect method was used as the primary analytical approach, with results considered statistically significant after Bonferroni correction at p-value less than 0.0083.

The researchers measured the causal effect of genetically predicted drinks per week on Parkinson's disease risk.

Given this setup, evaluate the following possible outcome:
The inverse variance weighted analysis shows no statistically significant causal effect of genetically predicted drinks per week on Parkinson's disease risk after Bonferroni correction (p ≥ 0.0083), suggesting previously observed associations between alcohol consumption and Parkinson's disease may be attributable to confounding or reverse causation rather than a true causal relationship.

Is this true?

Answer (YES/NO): YES